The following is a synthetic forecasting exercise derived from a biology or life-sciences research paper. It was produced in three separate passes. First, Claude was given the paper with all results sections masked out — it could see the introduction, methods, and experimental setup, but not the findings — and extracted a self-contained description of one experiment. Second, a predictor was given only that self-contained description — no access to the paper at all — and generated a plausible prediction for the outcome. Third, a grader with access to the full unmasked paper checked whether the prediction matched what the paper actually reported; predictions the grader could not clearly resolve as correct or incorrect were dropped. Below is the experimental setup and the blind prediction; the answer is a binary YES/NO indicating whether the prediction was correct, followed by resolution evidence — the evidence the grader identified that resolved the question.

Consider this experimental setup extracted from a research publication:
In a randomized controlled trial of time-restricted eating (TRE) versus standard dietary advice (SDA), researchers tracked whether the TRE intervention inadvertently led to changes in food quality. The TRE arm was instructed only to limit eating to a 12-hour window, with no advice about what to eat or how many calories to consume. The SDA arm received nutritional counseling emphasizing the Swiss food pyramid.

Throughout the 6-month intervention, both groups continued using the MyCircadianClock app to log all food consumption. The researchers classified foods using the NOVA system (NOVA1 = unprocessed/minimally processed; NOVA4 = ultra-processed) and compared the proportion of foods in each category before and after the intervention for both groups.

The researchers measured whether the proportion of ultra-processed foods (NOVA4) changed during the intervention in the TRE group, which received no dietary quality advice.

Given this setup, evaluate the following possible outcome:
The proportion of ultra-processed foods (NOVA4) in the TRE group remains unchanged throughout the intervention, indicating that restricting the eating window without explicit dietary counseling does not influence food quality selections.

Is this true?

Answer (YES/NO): YES